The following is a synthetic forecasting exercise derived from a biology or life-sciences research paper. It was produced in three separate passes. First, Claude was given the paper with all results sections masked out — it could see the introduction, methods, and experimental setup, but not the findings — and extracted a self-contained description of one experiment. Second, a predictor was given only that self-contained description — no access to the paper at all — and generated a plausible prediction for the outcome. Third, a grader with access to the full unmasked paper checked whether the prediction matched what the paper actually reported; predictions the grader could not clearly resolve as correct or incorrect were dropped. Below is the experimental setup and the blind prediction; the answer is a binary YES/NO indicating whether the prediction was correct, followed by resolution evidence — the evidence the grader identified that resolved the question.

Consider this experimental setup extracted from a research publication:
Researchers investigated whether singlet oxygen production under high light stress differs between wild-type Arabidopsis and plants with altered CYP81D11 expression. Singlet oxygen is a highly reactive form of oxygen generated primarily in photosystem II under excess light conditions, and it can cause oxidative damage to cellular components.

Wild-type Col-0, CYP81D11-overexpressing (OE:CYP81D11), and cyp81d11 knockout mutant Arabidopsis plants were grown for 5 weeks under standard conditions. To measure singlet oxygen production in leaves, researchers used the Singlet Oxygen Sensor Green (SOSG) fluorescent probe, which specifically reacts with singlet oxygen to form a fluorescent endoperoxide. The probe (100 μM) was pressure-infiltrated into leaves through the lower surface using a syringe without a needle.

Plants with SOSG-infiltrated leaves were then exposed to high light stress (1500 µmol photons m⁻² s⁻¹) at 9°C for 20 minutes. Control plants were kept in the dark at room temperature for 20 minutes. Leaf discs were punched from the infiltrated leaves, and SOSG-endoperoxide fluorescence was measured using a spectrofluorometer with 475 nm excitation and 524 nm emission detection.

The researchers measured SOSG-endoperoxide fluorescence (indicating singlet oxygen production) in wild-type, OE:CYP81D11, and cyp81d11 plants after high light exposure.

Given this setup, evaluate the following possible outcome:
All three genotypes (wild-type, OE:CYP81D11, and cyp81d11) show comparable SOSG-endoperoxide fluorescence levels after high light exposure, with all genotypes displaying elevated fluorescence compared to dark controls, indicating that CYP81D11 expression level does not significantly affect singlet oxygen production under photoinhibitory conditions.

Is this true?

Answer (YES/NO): NO